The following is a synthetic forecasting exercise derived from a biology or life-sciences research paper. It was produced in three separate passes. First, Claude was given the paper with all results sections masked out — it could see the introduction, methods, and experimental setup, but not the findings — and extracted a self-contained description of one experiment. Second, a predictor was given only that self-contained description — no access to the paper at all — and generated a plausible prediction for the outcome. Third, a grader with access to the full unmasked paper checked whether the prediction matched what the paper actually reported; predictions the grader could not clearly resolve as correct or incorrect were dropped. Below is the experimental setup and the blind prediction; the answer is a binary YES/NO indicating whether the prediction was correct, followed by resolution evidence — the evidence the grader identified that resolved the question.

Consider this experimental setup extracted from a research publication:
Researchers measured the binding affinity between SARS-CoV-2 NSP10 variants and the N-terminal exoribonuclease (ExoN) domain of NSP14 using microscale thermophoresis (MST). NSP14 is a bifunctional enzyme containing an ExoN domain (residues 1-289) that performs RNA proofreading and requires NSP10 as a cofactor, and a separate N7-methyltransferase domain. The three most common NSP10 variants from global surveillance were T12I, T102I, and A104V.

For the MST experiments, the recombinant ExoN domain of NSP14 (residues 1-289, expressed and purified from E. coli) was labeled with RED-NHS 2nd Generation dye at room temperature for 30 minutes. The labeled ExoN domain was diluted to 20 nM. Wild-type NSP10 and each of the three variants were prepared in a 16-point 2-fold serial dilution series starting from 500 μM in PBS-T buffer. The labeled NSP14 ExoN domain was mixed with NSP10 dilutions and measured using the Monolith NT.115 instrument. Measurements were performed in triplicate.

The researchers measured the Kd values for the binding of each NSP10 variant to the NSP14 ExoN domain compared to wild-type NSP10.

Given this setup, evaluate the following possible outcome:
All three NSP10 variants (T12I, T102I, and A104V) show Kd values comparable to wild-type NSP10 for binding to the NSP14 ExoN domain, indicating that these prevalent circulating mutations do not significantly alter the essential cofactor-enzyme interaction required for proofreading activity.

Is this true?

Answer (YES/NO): YES